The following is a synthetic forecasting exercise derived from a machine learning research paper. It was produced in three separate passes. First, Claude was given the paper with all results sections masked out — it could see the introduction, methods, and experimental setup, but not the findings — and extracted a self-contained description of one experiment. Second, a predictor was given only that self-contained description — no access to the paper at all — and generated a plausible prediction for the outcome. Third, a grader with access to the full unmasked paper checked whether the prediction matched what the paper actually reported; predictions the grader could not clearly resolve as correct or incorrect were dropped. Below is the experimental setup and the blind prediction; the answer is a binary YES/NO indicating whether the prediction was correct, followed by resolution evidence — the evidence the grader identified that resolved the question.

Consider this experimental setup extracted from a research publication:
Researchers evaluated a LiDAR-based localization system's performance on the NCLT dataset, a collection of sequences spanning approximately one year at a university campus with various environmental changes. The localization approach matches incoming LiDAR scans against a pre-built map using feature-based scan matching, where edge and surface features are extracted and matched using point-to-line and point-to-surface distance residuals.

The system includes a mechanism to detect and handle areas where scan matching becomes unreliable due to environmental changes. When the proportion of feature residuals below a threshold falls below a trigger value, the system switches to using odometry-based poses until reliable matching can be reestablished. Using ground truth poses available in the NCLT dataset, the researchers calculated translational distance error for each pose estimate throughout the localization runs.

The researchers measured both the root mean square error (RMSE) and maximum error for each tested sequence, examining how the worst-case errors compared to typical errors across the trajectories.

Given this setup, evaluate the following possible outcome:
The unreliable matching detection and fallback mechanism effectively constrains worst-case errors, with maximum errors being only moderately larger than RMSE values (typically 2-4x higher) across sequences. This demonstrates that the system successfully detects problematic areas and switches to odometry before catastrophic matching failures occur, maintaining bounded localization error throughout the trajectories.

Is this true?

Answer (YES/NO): NO